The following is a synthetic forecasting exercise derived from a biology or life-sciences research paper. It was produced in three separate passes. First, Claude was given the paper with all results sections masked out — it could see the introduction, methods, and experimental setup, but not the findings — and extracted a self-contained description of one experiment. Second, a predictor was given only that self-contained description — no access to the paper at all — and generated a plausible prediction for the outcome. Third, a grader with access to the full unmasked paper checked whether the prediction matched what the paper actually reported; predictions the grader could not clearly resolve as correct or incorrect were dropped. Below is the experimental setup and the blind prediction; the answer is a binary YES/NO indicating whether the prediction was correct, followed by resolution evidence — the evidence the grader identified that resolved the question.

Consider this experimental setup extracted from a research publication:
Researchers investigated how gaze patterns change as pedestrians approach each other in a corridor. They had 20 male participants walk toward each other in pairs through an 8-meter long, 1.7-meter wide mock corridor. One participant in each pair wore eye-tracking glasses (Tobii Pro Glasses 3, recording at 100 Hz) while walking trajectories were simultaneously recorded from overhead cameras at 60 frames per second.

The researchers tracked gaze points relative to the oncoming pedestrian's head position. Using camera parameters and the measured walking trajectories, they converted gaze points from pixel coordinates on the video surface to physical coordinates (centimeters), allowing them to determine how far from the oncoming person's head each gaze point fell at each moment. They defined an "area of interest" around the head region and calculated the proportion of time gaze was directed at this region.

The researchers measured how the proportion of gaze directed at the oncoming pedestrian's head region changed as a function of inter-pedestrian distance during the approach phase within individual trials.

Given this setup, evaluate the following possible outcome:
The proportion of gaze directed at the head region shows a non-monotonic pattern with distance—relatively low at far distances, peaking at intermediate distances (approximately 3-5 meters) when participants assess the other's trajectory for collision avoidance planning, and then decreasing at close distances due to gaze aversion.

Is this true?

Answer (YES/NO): NO